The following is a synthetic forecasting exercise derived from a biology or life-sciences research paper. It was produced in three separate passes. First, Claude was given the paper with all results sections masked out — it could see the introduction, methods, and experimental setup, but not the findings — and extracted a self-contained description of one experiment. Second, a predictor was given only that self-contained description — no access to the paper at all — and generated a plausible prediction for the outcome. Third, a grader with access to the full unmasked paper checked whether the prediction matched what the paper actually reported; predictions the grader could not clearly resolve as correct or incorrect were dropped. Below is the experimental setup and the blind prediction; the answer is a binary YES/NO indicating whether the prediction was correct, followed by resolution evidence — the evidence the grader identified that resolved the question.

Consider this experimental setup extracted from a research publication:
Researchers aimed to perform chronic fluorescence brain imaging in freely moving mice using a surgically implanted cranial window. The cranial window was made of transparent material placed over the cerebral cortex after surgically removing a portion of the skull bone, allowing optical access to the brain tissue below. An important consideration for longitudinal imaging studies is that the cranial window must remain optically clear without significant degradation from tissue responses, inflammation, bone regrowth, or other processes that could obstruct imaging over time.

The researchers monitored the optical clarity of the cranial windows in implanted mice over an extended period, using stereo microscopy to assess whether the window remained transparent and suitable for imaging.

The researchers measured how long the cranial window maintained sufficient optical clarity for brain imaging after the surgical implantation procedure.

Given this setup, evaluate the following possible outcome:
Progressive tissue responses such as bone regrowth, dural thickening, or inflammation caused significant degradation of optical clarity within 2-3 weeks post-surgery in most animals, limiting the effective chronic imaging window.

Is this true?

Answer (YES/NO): NO